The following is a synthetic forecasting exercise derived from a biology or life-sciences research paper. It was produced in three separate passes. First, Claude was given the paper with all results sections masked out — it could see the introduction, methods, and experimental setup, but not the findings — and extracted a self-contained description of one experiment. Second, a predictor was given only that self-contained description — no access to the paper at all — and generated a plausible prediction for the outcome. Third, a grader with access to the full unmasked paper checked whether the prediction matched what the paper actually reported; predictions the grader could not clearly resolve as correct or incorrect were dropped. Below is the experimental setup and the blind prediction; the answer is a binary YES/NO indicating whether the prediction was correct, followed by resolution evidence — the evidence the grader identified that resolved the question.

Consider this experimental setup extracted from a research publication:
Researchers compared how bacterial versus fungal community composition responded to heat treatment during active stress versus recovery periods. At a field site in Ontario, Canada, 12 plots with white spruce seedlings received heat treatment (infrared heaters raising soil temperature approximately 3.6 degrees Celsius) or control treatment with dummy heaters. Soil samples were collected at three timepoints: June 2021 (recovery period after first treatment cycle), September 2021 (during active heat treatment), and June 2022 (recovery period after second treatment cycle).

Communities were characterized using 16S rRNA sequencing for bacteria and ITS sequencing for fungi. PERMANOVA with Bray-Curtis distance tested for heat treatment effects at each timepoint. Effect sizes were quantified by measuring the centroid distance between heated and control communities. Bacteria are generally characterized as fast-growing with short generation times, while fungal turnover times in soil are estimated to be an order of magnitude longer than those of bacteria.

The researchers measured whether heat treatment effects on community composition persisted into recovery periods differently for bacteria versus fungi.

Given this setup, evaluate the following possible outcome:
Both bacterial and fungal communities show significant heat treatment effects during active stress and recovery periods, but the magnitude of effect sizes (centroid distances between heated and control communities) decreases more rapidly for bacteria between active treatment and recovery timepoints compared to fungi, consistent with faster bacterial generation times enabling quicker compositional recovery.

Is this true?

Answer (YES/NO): NO